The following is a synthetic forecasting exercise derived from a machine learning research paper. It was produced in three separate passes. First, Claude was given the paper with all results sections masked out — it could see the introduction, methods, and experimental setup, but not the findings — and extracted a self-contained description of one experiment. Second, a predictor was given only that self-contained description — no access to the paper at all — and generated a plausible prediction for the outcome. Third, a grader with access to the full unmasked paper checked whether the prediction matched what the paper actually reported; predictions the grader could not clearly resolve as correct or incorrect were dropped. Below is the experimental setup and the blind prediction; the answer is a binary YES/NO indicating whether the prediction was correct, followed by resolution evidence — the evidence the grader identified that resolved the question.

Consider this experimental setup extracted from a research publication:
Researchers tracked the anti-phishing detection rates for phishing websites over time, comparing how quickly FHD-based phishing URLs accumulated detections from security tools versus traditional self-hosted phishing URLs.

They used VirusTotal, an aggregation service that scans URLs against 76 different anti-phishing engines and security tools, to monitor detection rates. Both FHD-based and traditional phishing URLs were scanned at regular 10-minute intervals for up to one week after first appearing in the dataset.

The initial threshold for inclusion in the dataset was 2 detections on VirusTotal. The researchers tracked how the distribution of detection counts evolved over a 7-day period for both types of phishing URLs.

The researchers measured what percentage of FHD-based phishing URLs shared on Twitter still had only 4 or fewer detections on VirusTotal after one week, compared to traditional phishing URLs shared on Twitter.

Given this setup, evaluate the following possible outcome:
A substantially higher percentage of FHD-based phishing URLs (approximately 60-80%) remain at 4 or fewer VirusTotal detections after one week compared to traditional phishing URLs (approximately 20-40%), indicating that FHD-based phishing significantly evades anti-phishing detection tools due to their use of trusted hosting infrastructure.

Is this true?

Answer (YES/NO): NO